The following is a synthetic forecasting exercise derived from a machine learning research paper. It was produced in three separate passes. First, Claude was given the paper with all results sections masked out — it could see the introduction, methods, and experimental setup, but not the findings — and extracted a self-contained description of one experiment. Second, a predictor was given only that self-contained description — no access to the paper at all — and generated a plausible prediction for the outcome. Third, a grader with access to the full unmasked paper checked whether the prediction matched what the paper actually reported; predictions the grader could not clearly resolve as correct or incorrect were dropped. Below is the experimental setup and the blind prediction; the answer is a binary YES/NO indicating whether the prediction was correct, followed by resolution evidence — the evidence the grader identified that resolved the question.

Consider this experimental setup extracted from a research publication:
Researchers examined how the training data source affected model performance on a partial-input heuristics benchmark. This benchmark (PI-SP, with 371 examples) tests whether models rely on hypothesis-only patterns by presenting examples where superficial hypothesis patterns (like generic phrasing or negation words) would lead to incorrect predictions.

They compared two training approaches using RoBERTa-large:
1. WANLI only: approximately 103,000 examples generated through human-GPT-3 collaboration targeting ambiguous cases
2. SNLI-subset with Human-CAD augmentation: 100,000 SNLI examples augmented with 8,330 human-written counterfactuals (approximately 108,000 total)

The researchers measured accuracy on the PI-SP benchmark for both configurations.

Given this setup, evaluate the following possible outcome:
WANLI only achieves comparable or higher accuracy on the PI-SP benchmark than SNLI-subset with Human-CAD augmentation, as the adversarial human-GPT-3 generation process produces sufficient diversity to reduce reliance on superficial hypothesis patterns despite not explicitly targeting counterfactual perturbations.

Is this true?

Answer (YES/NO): YES